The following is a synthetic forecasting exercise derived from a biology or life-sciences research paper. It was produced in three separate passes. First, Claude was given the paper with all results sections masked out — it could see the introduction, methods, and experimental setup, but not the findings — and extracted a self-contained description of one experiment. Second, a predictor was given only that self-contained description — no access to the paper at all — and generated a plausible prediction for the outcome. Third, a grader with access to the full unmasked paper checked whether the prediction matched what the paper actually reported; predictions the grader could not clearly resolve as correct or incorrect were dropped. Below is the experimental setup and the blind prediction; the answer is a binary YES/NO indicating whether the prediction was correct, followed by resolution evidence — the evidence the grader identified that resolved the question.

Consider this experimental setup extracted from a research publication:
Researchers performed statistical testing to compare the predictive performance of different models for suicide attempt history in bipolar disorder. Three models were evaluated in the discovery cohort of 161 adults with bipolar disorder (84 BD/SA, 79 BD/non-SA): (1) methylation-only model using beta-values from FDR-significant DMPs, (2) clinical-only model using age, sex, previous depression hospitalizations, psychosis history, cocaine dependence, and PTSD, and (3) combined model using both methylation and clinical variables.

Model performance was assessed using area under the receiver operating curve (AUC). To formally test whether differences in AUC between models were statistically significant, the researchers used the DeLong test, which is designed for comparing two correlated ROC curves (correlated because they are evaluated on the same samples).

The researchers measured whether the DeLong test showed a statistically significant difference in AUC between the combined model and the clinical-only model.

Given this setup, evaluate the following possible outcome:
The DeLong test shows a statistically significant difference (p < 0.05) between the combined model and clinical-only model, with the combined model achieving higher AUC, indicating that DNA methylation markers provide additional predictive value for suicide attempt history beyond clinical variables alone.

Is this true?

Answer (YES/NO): YES